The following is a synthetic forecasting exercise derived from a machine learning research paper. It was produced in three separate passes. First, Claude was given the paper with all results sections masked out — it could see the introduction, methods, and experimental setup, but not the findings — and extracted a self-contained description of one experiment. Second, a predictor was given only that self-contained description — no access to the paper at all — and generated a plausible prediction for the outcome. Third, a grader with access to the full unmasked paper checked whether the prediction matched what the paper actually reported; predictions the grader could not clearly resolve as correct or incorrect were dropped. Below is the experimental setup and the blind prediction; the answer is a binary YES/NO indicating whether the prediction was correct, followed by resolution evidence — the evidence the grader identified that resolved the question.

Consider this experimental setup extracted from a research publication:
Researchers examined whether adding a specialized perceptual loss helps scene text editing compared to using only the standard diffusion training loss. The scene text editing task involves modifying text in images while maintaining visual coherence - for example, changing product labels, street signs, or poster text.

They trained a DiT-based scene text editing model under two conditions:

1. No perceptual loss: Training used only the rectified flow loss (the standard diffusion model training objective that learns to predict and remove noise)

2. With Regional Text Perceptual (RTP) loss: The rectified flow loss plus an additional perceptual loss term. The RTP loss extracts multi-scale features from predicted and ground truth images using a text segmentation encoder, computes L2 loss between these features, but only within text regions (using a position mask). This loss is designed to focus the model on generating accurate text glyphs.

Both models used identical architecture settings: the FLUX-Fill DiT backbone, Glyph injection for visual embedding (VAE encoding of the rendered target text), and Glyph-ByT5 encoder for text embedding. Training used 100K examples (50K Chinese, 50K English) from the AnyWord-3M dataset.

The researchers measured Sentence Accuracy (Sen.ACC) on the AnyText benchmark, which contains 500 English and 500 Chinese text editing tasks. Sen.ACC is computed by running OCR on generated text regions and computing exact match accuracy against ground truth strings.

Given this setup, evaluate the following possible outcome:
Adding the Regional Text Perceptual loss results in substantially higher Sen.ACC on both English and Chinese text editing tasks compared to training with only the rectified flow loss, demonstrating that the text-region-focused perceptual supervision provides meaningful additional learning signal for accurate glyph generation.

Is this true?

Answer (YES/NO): YES